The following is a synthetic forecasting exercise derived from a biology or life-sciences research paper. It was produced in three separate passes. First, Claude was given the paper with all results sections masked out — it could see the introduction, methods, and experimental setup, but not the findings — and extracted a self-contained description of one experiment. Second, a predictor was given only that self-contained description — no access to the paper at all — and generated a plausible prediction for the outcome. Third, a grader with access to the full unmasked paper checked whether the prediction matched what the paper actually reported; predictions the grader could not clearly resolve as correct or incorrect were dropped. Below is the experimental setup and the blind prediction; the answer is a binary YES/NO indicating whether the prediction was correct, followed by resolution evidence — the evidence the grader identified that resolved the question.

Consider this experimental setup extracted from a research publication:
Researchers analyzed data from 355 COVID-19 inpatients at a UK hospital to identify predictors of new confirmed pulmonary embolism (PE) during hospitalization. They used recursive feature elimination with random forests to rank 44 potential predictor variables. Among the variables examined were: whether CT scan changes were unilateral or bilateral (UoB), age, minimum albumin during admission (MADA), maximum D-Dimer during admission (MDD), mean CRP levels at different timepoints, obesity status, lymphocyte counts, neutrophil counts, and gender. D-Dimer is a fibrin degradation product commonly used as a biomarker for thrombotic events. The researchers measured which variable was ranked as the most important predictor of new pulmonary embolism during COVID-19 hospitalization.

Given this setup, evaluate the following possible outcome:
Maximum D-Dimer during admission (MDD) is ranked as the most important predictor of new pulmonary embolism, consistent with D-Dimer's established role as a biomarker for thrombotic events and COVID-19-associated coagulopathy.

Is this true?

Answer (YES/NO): NO